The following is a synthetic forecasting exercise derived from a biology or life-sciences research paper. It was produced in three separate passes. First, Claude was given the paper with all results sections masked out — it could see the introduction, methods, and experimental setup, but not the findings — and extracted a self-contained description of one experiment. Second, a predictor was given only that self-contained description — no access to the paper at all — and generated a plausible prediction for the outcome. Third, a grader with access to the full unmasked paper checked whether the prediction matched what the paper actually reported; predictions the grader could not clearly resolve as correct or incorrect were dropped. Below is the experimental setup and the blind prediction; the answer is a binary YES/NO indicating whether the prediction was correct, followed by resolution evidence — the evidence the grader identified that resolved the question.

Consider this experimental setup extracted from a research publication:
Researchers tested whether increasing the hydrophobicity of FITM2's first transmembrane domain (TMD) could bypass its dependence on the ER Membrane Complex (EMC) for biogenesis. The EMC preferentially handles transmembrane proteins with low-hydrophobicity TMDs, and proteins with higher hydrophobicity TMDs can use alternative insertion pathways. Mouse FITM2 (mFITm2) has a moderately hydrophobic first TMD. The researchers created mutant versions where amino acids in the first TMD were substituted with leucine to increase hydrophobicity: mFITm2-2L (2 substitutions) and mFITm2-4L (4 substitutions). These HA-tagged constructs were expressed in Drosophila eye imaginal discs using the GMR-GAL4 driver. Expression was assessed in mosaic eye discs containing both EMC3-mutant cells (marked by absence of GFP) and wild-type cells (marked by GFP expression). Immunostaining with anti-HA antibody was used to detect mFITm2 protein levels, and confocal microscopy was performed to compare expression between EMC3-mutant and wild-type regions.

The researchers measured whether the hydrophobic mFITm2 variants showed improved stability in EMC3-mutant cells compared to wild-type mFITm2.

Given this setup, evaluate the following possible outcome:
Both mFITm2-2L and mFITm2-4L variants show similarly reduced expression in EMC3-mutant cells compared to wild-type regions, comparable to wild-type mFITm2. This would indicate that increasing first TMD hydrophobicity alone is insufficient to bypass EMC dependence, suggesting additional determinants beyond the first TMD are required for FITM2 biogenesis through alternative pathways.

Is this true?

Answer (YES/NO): NO